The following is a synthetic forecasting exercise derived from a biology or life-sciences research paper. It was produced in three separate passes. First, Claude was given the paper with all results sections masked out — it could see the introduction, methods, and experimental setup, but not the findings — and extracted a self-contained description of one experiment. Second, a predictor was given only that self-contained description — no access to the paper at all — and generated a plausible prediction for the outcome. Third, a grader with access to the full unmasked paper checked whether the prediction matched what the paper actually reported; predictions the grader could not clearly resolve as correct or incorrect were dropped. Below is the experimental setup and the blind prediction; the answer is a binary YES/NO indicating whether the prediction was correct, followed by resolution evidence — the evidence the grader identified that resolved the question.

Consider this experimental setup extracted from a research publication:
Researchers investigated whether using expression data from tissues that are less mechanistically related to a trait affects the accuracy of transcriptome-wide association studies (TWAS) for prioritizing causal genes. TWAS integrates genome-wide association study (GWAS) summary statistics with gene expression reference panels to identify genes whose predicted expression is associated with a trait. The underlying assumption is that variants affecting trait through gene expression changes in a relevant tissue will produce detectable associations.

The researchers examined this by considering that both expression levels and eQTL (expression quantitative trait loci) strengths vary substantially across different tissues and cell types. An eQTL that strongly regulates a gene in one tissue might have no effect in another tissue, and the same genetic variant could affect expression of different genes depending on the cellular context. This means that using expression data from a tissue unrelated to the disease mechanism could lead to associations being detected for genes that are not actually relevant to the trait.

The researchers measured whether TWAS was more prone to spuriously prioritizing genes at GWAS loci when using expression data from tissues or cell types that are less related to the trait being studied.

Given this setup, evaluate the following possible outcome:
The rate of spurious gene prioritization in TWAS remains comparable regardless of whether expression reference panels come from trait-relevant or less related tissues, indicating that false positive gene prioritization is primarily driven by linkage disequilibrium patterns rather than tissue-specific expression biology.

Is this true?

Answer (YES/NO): NO